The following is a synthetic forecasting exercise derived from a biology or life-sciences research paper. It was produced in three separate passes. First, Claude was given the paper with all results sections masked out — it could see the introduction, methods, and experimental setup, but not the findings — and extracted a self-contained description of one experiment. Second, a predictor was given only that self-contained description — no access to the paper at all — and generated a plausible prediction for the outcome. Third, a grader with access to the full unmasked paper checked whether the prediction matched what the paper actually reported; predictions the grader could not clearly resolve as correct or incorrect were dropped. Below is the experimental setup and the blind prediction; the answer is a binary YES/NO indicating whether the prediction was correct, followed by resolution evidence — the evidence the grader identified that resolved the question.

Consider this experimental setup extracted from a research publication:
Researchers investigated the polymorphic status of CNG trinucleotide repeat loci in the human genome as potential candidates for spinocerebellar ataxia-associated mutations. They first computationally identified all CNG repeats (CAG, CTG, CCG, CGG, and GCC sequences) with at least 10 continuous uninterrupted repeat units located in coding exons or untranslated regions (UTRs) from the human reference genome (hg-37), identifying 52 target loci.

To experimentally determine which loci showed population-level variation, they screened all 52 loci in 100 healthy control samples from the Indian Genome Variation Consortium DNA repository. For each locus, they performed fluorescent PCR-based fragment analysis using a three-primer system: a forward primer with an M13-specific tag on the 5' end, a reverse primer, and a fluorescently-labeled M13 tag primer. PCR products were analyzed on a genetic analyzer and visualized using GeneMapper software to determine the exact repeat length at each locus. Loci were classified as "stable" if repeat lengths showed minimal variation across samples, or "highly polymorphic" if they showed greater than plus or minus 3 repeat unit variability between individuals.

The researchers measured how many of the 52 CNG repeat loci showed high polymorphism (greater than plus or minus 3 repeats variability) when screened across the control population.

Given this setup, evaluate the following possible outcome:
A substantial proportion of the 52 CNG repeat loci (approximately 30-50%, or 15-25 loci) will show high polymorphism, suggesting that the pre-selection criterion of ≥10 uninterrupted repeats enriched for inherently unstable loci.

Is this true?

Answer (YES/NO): YES